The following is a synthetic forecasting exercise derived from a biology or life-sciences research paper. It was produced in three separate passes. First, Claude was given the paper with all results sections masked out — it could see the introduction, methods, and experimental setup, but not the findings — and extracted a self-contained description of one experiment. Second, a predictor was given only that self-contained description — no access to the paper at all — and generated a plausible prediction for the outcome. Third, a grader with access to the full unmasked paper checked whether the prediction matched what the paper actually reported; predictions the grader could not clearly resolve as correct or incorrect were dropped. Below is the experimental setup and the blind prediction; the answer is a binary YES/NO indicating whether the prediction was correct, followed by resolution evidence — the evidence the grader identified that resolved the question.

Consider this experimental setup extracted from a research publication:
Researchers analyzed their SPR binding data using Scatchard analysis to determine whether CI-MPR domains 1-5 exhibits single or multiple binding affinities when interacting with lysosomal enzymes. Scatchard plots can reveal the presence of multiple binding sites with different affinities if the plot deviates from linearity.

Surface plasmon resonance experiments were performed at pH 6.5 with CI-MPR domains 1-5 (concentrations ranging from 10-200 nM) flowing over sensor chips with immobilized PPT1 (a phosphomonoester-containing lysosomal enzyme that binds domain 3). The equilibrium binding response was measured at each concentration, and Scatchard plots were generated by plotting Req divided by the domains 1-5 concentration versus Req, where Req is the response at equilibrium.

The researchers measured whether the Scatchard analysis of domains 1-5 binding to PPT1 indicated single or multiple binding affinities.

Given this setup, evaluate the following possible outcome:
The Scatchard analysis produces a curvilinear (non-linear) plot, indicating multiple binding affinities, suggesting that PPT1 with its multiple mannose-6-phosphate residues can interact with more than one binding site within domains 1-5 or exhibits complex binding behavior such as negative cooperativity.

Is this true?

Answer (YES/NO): YES